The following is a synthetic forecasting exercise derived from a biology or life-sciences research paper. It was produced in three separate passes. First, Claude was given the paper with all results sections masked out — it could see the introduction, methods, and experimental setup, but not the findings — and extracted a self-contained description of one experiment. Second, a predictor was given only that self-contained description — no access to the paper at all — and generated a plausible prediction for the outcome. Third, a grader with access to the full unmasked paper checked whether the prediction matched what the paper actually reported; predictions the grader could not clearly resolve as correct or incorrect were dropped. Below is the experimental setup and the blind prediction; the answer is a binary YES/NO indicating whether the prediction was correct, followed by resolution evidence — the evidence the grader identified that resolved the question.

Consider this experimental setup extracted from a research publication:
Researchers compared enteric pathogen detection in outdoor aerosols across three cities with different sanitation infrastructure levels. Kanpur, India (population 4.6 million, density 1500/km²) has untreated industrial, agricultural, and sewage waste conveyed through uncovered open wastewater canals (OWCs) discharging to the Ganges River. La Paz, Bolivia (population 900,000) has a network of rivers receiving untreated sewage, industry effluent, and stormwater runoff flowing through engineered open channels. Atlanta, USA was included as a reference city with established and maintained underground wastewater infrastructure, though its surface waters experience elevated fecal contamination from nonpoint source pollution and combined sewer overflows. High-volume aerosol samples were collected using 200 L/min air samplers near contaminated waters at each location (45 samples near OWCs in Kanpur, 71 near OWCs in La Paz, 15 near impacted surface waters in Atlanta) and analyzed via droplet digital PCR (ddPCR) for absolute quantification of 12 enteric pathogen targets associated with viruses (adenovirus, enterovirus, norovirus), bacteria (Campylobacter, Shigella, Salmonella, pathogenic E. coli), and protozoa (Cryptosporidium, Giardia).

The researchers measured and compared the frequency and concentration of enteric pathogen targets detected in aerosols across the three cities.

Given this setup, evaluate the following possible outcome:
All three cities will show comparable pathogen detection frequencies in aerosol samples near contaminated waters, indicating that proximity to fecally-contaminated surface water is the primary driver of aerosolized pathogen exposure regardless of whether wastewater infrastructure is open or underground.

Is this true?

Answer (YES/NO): NO